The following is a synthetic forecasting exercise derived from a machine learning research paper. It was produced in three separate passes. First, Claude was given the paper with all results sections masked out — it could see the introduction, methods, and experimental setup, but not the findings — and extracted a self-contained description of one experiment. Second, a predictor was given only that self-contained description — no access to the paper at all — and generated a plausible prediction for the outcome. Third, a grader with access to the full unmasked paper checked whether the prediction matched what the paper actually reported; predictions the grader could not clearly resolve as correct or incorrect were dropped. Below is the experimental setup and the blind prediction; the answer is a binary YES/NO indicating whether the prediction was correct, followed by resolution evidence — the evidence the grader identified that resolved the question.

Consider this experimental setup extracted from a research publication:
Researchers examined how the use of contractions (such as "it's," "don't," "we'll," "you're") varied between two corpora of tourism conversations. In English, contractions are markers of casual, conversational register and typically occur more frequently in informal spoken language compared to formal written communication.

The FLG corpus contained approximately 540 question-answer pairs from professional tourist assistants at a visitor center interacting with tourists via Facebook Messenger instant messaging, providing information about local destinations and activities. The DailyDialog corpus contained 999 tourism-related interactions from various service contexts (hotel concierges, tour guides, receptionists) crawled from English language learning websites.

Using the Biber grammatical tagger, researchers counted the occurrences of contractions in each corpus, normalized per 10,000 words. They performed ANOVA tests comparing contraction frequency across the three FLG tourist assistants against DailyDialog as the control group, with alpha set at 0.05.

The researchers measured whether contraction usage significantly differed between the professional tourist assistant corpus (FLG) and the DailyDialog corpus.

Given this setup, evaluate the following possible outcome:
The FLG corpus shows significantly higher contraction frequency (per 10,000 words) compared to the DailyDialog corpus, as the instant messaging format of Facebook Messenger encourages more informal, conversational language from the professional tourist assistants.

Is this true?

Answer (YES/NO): NO